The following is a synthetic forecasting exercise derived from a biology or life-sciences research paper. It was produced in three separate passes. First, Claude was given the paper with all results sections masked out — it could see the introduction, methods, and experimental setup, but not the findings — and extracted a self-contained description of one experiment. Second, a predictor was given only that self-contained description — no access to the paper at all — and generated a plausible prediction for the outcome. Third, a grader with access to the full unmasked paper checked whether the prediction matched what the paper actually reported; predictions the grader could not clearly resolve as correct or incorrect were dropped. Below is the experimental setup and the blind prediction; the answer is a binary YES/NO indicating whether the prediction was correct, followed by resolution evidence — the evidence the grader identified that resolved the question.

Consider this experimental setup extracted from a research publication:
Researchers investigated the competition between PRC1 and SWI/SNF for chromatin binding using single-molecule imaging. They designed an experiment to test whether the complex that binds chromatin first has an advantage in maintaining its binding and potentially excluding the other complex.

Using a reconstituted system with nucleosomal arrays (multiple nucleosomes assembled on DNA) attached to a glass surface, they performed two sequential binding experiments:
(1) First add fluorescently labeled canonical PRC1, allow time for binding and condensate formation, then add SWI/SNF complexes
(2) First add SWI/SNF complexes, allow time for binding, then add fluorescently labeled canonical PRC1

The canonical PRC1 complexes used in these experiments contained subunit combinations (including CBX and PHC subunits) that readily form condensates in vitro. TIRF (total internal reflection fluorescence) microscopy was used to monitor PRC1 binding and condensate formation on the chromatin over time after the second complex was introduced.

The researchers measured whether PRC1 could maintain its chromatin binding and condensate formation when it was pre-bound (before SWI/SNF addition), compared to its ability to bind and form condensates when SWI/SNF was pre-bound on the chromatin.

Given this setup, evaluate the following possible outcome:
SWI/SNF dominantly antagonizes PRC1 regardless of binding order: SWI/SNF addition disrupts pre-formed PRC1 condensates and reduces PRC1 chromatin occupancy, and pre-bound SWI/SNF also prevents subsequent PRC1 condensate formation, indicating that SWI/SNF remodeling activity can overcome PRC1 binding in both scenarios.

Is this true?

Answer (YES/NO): NO